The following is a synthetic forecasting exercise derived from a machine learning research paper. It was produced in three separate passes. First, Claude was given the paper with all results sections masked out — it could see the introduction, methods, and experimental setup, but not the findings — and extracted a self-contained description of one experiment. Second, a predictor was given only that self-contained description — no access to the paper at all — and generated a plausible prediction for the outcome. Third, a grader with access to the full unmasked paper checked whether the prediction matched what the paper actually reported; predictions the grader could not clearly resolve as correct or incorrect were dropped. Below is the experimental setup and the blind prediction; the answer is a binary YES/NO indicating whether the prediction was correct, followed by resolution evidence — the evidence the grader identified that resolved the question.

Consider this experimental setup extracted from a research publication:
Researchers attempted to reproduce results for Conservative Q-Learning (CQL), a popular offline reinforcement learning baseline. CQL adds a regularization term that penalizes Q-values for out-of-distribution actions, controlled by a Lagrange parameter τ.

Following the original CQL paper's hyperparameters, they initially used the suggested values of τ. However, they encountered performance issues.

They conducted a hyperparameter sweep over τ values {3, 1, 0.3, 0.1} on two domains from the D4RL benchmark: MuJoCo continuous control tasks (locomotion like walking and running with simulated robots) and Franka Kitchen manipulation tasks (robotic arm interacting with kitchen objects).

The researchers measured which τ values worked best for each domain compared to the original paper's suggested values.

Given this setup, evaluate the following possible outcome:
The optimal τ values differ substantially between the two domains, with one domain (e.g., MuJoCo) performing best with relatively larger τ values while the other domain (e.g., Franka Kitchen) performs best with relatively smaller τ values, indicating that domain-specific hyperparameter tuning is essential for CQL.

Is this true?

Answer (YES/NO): NO